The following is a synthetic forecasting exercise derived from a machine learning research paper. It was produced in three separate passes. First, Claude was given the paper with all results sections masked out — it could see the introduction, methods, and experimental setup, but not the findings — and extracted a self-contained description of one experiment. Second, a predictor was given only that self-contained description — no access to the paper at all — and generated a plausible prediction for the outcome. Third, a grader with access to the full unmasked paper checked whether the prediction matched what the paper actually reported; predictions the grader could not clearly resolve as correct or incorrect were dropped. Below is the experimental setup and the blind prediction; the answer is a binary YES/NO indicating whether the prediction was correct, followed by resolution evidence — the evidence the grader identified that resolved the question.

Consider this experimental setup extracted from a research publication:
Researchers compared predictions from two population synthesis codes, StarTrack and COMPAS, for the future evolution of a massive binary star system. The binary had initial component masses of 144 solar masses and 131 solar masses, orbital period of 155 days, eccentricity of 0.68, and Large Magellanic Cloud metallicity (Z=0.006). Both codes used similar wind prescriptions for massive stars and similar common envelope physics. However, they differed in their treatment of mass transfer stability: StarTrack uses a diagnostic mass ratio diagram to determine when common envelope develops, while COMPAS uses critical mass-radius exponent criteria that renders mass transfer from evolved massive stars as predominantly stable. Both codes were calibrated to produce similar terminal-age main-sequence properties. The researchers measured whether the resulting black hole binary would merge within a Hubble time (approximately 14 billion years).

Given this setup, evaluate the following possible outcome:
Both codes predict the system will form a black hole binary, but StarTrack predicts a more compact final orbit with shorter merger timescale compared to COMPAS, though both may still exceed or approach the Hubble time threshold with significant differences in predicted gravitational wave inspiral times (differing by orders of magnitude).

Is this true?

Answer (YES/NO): NO